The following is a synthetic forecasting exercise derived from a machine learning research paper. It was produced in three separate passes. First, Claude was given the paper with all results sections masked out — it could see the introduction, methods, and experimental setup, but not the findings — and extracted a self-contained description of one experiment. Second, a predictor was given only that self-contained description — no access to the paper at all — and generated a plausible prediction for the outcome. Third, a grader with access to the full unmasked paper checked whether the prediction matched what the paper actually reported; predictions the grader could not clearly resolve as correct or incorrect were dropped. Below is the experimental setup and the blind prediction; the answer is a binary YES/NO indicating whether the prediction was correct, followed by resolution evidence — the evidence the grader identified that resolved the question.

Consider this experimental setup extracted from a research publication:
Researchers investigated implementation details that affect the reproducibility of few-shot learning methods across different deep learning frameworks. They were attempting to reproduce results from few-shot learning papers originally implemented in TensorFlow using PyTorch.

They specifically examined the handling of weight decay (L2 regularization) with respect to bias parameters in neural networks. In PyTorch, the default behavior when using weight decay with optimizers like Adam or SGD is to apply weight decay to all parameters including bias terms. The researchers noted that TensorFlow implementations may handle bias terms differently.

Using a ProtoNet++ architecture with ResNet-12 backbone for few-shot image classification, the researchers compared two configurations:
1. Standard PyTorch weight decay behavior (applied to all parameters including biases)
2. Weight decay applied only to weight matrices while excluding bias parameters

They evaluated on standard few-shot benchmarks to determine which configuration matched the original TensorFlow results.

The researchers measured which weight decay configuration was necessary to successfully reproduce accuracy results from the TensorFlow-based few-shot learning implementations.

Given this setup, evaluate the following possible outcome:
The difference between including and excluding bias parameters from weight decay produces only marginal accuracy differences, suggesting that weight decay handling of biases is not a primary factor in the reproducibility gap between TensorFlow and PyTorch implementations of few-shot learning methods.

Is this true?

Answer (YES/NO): NO